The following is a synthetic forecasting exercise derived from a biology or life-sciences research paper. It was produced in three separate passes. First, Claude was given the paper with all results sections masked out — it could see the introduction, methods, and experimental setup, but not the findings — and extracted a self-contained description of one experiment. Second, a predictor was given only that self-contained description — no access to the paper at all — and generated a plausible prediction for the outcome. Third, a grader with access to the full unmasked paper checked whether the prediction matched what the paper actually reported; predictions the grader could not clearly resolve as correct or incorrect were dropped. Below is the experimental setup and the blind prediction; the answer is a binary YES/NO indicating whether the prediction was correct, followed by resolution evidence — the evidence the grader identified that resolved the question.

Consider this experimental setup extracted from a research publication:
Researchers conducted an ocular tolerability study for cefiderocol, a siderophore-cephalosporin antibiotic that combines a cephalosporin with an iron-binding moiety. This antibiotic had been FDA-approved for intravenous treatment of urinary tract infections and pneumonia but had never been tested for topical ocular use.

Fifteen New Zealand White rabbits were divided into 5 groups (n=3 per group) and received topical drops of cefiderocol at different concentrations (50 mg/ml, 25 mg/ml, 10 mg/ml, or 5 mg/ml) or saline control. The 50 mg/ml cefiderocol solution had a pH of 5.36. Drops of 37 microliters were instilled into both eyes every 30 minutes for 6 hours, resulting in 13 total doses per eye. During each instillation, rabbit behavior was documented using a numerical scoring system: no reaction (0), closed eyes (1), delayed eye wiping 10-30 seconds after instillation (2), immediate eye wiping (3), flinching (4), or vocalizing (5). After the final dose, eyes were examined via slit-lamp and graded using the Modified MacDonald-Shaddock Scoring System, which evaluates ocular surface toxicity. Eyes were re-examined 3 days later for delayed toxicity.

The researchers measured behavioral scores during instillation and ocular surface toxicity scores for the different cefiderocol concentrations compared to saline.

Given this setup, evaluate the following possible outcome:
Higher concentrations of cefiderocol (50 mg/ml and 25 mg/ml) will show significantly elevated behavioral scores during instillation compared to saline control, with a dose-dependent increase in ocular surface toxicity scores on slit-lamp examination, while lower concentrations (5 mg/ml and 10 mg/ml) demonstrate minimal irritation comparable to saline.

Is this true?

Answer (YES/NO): NO